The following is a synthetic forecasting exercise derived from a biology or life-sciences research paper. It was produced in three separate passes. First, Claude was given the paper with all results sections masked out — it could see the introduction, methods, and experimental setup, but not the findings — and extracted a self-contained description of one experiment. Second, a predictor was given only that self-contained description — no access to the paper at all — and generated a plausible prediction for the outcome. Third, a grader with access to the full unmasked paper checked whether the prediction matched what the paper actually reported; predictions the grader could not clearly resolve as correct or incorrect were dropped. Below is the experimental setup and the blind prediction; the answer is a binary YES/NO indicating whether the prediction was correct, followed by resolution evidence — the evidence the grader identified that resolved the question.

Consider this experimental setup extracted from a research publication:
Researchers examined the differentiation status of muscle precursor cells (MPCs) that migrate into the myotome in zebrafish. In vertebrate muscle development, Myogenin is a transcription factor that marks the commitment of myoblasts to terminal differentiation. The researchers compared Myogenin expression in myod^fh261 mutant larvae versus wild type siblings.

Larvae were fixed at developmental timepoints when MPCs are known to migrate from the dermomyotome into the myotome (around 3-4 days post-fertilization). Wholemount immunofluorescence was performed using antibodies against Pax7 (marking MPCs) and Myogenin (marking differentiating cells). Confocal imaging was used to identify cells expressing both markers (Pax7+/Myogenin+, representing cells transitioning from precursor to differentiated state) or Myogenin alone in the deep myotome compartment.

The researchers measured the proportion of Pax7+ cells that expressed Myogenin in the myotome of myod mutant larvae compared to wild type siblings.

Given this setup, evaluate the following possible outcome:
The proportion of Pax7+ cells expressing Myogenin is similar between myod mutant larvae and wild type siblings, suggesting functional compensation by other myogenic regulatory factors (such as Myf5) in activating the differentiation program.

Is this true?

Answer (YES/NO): YES